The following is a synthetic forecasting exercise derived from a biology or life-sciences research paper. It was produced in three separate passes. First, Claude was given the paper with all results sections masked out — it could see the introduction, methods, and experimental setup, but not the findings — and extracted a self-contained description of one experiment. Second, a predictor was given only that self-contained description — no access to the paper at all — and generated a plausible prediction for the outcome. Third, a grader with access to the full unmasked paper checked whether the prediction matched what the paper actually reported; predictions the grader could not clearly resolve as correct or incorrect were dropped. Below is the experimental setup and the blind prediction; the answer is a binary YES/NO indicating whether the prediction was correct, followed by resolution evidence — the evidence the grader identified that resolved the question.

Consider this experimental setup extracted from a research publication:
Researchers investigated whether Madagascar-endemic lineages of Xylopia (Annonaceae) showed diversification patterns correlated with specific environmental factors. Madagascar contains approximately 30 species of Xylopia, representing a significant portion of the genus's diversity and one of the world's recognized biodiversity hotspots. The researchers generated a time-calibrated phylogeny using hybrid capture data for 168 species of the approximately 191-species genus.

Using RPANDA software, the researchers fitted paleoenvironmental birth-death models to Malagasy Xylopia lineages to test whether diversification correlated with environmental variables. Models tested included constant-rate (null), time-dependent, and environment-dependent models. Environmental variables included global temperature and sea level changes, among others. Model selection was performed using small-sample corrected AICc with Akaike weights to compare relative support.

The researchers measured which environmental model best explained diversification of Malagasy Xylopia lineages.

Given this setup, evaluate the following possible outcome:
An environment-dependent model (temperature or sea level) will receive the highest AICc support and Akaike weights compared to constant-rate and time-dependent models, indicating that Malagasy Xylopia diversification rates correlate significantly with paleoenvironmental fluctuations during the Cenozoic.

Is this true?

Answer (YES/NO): NO